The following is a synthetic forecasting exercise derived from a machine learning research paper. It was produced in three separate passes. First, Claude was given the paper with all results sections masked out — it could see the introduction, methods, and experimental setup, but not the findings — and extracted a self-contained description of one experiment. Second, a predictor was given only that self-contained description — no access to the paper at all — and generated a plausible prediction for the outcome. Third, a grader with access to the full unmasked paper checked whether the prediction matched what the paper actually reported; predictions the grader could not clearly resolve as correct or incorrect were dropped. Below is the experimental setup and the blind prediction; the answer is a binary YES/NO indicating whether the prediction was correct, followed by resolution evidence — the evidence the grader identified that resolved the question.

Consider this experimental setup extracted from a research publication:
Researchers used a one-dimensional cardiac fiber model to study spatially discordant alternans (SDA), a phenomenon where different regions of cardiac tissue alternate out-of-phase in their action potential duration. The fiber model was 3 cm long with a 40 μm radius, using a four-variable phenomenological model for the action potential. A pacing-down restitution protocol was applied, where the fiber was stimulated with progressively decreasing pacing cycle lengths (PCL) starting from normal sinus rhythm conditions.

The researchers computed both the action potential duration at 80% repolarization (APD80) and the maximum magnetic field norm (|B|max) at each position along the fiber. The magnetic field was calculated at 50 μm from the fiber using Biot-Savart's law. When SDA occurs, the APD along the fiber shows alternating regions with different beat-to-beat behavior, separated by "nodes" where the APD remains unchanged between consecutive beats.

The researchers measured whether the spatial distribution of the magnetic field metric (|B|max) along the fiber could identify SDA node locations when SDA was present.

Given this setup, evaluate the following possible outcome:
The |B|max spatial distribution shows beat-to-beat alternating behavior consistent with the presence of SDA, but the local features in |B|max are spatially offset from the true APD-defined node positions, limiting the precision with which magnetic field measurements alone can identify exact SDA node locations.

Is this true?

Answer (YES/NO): NO